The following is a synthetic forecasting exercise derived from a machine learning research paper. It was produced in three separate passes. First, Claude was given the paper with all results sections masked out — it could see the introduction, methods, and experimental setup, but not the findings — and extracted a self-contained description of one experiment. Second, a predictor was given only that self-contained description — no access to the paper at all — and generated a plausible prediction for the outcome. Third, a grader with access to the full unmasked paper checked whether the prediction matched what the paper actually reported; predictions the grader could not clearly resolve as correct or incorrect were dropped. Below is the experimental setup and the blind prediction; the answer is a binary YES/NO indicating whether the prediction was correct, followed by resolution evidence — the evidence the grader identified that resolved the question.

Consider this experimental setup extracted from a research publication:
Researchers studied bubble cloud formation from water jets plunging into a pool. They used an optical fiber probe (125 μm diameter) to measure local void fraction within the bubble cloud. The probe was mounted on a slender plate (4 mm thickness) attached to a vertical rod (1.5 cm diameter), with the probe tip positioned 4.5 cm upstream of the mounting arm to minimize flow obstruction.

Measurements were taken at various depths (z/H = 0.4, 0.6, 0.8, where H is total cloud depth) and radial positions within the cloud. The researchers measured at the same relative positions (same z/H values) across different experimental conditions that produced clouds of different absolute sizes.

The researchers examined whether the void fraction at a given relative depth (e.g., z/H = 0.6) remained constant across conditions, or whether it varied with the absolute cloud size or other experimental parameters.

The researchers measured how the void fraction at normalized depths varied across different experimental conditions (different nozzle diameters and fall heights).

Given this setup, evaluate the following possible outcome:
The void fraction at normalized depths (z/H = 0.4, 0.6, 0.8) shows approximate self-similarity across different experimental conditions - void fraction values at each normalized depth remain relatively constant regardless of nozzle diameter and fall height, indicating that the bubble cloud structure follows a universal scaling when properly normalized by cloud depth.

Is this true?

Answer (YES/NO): NO